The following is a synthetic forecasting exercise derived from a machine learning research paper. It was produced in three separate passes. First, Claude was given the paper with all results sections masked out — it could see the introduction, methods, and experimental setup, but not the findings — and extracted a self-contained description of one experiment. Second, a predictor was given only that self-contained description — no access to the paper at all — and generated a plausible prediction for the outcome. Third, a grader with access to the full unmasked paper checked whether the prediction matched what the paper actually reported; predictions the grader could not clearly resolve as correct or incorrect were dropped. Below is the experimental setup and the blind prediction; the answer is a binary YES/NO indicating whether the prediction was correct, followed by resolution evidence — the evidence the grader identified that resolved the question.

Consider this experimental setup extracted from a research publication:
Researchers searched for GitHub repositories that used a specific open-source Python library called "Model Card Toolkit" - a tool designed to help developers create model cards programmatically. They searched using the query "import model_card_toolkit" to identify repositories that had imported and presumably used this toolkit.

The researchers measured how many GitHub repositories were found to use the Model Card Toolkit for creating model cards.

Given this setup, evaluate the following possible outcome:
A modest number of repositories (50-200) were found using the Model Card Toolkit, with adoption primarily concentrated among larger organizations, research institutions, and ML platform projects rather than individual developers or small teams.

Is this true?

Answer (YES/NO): NO